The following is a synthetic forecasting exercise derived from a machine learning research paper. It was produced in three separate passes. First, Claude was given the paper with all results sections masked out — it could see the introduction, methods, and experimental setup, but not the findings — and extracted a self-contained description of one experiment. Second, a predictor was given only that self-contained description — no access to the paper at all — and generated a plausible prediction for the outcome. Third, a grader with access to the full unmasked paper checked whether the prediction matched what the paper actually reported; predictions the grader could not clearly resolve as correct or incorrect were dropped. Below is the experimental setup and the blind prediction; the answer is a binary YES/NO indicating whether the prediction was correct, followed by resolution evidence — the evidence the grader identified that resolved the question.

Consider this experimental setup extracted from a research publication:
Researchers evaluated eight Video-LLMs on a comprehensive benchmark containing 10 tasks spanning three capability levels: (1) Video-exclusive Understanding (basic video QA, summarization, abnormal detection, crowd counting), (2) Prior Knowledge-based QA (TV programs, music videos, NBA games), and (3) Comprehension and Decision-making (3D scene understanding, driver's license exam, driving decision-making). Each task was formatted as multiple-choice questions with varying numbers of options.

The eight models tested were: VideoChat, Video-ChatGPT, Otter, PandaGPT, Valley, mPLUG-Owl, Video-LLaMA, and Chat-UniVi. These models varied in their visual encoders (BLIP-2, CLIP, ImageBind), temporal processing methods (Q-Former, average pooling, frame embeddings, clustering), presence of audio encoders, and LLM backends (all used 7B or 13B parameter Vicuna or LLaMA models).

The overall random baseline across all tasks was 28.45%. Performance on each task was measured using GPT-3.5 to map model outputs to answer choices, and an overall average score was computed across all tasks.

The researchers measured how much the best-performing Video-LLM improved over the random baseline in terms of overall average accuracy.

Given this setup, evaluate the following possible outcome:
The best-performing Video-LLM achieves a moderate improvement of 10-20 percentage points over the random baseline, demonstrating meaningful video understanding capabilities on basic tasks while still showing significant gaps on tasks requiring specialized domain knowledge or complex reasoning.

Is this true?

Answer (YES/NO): YES